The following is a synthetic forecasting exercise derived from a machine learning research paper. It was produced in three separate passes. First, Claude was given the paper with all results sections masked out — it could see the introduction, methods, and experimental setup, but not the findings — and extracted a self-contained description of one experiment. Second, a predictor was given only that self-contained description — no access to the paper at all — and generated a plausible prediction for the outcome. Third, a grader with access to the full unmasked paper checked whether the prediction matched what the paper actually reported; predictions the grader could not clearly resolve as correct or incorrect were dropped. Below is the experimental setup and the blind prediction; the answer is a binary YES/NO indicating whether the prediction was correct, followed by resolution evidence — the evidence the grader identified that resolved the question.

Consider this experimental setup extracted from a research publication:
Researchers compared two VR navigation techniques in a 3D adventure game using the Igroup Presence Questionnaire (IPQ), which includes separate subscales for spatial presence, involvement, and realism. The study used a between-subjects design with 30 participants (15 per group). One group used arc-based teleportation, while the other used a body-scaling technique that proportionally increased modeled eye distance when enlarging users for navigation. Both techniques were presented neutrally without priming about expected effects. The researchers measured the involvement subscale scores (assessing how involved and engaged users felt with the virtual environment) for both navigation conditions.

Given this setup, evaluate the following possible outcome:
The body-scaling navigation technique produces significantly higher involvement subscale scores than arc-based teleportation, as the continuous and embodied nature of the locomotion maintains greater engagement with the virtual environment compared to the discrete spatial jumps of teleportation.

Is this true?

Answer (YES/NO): NO